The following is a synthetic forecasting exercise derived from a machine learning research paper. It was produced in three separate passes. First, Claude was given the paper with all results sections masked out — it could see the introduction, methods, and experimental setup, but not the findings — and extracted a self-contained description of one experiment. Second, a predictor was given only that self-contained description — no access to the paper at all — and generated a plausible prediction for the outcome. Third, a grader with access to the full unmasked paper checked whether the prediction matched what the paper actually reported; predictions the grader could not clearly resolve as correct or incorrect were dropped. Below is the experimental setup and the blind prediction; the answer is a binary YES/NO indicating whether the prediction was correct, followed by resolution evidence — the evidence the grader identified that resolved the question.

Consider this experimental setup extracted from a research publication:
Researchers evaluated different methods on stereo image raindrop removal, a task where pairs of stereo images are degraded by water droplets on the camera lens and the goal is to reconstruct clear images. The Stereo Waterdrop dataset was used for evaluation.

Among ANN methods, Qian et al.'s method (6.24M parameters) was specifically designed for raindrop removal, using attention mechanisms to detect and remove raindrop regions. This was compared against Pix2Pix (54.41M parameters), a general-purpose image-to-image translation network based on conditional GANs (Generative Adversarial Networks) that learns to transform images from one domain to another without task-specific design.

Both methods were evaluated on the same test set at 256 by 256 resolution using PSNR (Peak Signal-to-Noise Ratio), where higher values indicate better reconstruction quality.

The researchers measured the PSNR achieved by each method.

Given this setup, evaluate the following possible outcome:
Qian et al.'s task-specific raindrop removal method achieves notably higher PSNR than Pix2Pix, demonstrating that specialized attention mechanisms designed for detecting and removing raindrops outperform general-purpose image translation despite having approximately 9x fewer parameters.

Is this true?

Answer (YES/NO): YES